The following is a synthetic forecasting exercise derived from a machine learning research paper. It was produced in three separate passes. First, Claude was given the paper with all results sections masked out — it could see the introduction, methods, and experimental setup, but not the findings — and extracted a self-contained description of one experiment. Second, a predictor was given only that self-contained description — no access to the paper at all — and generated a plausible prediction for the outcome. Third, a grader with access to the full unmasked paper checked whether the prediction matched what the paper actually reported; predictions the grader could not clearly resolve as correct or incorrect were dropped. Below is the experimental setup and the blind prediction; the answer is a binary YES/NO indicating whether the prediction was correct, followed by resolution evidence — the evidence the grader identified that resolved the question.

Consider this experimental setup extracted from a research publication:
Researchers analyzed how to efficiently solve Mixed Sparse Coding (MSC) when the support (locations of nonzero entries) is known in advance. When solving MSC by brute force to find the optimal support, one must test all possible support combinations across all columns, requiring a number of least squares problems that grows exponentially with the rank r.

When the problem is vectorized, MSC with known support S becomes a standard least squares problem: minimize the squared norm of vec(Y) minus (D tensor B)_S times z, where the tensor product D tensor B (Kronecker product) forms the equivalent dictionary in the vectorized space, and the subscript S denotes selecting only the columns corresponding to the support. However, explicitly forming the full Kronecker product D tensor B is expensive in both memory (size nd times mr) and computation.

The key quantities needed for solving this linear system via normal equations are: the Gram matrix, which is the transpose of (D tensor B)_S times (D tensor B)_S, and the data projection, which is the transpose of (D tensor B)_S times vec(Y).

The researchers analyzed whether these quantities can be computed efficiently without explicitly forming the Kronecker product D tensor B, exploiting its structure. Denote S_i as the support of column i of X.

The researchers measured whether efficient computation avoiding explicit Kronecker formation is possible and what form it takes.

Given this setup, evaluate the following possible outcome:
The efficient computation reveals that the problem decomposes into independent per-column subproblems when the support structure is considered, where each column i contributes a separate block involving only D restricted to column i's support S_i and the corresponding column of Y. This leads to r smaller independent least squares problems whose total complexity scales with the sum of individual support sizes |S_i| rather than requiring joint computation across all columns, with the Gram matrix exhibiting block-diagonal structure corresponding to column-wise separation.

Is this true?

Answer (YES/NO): NO